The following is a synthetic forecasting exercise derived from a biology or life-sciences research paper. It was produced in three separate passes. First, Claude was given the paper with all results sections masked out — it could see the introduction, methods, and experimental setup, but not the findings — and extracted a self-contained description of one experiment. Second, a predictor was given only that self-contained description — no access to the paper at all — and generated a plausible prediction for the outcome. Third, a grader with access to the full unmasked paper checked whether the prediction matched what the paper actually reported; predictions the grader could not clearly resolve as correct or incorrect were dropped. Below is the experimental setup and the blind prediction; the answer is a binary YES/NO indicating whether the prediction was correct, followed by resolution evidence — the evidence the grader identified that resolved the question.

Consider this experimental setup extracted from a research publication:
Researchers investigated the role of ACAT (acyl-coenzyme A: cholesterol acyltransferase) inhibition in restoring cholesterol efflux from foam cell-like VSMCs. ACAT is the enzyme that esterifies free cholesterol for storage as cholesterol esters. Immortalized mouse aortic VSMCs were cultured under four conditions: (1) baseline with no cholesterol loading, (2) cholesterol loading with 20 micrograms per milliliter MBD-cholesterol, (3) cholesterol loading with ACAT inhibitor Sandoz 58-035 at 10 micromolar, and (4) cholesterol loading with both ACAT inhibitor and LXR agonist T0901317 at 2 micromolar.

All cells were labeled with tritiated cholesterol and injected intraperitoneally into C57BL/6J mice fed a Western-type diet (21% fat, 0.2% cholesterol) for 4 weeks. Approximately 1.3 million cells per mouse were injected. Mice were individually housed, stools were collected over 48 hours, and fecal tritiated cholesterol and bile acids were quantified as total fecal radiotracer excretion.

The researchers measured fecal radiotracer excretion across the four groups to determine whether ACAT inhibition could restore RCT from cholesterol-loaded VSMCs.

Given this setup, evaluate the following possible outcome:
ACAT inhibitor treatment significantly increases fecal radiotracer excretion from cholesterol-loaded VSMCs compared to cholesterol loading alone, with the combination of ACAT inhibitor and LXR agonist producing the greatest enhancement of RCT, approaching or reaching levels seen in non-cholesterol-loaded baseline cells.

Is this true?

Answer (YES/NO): YES